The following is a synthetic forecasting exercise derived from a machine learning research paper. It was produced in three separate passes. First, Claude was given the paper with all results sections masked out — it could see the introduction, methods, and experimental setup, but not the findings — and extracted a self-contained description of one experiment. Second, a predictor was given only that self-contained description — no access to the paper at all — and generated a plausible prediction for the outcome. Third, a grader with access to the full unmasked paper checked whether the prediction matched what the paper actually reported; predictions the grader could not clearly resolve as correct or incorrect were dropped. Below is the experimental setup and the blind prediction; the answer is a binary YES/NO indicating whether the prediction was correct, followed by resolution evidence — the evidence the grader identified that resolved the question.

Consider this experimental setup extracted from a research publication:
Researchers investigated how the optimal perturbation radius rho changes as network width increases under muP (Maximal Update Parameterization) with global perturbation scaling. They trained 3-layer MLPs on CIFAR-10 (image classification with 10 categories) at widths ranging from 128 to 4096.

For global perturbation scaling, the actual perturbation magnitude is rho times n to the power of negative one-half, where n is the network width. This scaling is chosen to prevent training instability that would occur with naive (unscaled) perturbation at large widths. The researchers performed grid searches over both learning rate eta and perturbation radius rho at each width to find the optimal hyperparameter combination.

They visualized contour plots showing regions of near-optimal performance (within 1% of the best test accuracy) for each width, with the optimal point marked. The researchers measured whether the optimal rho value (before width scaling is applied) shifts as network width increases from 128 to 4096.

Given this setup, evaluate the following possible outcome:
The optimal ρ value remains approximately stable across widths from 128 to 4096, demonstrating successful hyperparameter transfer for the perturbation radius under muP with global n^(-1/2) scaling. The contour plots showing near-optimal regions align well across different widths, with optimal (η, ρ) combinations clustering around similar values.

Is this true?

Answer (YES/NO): NO